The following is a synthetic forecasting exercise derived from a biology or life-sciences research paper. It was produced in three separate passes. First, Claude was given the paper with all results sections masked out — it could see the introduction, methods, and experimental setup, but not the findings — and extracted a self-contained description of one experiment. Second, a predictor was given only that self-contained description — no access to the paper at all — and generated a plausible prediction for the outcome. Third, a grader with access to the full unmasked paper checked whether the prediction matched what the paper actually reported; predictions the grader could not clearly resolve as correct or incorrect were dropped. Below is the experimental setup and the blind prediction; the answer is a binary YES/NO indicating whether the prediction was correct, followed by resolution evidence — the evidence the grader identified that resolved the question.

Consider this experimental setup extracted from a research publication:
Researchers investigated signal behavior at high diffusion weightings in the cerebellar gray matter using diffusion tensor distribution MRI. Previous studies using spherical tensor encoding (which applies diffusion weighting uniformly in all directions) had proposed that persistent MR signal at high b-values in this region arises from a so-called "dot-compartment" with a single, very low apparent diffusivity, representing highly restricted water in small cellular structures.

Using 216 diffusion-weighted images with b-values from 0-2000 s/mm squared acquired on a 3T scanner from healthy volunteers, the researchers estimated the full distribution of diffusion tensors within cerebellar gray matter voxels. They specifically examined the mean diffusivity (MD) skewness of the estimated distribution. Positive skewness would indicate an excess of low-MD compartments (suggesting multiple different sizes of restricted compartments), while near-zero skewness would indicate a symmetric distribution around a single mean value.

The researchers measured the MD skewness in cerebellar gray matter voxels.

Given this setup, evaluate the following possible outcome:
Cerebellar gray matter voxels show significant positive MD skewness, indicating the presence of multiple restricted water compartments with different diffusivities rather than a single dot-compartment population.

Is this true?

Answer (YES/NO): YES